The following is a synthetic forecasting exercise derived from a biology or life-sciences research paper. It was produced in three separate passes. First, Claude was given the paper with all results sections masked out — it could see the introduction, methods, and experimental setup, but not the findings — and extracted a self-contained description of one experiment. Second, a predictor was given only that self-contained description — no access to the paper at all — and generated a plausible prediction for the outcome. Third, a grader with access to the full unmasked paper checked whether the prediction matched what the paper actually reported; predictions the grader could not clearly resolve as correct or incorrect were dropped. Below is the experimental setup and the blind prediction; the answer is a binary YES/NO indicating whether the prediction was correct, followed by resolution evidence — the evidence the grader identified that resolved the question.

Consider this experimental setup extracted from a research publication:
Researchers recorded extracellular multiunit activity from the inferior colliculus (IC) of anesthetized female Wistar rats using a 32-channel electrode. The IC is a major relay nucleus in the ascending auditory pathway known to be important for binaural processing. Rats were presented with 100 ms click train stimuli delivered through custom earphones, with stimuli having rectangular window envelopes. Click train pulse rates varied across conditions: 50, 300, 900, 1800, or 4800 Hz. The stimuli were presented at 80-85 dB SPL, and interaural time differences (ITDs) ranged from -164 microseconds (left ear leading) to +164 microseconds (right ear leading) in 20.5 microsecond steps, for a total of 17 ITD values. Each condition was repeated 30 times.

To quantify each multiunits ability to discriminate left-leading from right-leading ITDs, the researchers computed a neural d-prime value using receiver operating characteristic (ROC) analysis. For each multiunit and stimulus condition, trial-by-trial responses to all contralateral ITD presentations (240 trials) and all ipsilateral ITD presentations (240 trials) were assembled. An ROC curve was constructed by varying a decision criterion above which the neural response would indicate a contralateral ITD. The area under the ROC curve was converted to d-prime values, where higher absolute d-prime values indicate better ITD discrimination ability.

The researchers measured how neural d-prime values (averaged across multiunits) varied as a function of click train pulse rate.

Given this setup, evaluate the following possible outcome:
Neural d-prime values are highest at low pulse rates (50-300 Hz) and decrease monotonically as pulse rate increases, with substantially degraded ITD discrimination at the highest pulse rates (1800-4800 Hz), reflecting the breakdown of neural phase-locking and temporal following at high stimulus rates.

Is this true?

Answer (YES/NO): NO